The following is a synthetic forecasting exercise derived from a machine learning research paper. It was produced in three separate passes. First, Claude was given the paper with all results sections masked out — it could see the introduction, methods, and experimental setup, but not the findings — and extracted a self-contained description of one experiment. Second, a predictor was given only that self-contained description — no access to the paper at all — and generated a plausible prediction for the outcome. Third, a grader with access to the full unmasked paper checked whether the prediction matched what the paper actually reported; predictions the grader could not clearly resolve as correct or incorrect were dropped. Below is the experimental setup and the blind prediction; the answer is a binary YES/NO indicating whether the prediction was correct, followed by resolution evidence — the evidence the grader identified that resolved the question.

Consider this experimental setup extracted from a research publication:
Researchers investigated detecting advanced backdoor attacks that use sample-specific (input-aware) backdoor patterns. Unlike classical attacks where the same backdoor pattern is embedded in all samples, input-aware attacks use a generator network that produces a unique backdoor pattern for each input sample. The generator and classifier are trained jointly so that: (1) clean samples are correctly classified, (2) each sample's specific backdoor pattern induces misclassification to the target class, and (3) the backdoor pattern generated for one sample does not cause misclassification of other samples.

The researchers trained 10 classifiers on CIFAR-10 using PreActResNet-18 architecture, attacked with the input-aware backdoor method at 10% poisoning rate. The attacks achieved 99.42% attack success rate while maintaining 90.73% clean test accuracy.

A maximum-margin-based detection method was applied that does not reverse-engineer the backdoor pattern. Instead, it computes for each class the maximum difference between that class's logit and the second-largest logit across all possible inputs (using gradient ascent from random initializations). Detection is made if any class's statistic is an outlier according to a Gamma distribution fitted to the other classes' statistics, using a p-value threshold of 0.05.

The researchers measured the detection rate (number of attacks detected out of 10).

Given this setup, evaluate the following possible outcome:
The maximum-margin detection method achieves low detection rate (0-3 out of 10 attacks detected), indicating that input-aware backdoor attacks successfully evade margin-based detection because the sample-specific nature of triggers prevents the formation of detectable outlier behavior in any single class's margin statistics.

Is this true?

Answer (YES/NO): NO